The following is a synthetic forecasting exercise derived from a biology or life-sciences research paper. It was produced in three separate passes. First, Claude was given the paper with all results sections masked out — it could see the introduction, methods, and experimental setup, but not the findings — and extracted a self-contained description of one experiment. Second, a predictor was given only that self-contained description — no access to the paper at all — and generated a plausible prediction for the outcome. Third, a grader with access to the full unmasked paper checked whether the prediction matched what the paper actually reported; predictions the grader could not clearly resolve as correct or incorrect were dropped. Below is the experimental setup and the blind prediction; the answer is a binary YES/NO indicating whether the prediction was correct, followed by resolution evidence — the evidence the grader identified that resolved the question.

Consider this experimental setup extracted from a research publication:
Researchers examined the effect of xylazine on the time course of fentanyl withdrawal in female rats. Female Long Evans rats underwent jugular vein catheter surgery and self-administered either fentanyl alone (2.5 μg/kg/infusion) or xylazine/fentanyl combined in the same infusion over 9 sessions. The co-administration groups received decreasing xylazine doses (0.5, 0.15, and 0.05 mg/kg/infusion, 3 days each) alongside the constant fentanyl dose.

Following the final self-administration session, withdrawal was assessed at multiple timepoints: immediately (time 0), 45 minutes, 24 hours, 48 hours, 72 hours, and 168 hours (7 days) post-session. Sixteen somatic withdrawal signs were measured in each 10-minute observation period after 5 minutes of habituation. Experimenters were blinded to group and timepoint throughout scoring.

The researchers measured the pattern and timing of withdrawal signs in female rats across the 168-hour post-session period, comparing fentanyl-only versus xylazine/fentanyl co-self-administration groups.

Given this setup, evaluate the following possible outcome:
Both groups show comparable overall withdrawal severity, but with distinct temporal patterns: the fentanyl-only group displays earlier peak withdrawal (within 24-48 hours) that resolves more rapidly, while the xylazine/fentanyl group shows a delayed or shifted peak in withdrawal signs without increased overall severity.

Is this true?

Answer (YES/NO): NO